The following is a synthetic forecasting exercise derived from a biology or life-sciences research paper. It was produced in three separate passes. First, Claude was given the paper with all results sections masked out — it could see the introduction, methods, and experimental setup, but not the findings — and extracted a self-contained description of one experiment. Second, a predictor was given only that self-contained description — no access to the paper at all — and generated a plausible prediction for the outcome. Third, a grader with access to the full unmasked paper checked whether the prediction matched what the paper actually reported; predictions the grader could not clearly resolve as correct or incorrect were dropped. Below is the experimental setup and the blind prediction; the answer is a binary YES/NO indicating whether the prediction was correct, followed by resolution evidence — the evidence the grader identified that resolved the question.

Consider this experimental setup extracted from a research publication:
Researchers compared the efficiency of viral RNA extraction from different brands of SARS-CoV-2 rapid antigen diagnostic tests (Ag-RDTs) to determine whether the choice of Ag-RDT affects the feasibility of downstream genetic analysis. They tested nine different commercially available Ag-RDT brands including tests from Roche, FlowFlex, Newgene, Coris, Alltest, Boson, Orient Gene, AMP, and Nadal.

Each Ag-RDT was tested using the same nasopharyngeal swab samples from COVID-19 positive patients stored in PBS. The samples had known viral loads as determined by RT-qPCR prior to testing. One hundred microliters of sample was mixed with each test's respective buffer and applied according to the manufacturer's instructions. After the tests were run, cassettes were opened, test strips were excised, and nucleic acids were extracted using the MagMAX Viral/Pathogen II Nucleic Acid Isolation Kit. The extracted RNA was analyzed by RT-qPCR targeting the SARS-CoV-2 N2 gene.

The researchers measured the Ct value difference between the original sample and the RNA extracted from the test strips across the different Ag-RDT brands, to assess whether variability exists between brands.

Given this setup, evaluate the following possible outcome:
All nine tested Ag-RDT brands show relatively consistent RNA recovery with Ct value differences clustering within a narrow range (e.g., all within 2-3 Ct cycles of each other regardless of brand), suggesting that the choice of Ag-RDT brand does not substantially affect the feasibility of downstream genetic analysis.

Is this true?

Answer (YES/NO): NO